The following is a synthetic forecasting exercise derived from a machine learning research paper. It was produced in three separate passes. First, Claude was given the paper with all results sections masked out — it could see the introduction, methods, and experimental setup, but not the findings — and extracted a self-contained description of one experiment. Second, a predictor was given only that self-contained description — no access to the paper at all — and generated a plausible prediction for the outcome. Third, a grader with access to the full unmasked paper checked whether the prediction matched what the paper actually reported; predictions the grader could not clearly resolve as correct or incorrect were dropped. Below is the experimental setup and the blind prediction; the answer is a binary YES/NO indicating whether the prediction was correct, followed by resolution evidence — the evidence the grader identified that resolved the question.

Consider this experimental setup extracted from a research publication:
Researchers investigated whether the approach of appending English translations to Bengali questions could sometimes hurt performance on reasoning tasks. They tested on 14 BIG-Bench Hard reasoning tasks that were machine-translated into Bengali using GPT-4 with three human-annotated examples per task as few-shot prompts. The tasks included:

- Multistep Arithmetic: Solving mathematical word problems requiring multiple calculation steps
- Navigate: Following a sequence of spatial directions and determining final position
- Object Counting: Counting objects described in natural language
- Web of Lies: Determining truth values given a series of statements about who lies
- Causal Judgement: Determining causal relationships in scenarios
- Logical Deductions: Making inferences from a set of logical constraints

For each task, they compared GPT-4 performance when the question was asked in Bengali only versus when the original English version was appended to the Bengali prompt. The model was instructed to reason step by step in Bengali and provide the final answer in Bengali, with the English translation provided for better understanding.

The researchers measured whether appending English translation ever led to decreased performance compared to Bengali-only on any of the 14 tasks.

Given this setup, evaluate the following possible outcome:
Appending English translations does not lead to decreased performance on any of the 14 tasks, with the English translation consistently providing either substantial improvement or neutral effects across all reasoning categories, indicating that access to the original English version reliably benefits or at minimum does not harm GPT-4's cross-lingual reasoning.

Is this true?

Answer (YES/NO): NO